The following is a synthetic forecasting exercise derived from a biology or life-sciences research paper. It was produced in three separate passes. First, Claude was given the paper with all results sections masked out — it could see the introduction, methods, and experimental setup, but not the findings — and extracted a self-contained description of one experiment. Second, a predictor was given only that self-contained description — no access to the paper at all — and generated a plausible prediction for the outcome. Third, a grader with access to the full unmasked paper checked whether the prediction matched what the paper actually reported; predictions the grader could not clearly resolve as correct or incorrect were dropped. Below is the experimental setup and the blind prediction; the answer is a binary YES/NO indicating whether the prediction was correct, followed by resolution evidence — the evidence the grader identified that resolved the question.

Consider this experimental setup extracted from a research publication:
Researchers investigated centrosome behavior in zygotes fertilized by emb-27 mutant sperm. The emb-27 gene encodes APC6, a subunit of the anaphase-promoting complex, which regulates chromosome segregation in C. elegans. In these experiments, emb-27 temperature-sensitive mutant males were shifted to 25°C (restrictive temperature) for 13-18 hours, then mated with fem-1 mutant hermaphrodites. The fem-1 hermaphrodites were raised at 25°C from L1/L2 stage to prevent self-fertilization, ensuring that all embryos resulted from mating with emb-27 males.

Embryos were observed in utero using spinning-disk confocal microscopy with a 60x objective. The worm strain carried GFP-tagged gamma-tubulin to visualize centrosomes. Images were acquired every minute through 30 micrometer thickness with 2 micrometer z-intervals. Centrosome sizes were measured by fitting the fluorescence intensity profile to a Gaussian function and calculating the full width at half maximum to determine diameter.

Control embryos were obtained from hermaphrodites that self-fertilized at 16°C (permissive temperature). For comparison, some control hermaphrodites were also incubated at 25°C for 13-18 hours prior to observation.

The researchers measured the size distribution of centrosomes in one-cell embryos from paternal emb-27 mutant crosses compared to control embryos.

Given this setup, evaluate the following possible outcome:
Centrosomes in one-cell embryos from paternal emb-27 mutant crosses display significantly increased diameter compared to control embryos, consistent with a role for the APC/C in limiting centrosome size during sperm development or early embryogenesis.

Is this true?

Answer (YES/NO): NO